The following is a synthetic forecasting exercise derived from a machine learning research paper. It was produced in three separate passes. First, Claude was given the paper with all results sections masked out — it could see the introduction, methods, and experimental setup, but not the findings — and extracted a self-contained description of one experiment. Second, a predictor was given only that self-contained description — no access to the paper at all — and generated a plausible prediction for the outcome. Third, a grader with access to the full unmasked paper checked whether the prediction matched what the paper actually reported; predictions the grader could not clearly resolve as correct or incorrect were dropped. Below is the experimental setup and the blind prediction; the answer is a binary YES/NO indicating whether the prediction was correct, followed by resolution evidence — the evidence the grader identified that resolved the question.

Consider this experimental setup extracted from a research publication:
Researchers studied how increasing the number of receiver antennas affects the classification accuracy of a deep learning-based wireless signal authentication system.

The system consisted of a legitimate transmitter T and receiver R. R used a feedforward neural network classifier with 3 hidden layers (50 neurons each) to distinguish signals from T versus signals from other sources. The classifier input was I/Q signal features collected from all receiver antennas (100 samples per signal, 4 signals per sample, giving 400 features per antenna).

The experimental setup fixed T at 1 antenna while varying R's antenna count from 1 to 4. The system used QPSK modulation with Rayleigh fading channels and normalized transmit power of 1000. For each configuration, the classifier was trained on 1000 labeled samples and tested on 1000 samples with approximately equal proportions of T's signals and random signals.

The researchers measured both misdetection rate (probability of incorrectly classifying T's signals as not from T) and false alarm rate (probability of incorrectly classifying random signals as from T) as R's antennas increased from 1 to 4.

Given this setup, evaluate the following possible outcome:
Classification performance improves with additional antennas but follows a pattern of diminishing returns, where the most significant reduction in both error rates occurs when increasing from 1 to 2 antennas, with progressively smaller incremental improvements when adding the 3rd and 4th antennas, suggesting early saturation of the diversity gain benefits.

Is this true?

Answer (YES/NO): NO